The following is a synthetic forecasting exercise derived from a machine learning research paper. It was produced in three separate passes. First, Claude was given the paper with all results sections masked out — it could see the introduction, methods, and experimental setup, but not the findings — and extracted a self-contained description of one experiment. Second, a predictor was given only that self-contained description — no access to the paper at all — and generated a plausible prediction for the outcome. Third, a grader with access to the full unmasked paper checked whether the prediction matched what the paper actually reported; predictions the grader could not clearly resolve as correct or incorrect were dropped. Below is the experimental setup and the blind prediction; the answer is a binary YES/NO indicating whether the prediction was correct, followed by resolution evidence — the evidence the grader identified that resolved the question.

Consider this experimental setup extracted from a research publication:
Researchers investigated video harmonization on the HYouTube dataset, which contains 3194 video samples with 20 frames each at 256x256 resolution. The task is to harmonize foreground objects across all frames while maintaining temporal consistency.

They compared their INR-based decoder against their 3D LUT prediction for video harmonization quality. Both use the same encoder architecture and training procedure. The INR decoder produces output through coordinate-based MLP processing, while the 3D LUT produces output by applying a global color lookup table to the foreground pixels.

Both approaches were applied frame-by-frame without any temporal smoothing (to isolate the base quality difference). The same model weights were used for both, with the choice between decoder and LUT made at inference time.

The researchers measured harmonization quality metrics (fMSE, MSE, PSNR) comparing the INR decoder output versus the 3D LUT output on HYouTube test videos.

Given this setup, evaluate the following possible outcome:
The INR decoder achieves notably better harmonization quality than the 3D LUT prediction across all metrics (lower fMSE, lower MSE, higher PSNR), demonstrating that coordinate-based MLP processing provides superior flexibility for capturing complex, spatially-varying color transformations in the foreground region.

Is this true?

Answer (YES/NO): YES